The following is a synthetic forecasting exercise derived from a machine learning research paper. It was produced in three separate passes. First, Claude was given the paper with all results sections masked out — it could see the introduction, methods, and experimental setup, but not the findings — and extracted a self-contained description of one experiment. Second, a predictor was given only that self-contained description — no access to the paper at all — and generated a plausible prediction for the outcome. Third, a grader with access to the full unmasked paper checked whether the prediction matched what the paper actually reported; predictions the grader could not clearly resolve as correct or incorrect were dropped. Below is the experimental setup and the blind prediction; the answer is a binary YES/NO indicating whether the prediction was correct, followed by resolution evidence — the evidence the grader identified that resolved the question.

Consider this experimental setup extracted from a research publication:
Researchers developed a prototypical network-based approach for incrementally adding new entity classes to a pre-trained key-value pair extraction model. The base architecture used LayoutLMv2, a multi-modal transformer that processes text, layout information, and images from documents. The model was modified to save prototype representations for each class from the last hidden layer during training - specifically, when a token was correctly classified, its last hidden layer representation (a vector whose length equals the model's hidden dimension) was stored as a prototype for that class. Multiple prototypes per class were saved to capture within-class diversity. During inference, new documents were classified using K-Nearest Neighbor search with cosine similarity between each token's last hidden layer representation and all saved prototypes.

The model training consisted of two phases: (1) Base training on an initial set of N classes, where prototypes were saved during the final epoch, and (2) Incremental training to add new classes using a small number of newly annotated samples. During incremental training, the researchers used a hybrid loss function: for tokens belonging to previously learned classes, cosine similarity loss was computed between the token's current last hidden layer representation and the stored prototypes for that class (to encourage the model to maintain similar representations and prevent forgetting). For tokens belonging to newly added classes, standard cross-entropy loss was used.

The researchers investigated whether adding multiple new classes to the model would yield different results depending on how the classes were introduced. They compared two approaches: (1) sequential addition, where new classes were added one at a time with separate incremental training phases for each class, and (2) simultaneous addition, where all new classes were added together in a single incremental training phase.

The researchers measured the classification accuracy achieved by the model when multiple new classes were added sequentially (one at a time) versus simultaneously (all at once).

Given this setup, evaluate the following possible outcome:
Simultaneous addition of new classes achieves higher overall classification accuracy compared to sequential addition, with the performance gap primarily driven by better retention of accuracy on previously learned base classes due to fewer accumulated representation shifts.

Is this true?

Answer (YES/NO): NO